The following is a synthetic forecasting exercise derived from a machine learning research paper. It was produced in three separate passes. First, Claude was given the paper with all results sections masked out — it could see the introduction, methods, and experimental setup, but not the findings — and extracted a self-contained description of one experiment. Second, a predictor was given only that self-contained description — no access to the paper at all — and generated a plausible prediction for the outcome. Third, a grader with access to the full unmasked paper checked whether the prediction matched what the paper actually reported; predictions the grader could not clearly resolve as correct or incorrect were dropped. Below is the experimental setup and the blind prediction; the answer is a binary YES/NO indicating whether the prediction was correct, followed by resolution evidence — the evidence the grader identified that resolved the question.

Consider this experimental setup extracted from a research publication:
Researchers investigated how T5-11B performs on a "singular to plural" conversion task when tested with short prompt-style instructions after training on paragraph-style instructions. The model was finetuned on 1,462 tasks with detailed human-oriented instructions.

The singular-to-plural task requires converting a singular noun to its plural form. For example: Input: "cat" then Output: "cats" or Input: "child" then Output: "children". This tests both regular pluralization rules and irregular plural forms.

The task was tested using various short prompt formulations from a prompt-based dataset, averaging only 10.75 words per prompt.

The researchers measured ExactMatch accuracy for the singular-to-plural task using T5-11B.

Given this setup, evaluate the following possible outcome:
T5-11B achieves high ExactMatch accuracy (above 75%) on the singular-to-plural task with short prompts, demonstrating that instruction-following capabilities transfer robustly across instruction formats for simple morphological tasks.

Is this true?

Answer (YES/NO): NO